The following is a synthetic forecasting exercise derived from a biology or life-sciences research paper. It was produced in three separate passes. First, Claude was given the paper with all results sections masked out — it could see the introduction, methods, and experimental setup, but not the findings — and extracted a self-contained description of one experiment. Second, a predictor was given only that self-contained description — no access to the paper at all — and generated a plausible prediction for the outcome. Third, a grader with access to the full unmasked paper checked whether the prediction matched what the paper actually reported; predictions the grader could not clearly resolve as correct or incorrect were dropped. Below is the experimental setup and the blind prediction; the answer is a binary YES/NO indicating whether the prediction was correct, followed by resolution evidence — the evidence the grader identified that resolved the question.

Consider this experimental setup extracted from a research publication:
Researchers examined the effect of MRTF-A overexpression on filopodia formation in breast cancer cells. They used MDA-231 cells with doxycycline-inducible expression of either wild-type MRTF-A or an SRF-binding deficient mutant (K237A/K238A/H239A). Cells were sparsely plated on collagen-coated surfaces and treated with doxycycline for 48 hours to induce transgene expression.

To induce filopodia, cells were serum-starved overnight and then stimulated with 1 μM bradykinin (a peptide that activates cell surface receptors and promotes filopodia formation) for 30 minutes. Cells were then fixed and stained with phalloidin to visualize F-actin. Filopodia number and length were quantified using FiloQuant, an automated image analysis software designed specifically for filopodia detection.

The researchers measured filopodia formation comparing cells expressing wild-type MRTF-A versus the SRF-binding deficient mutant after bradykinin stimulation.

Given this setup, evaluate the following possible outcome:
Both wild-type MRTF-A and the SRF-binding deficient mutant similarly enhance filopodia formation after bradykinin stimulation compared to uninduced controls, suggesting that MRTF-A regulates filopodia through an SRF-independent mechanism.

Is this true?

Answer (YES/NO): NO